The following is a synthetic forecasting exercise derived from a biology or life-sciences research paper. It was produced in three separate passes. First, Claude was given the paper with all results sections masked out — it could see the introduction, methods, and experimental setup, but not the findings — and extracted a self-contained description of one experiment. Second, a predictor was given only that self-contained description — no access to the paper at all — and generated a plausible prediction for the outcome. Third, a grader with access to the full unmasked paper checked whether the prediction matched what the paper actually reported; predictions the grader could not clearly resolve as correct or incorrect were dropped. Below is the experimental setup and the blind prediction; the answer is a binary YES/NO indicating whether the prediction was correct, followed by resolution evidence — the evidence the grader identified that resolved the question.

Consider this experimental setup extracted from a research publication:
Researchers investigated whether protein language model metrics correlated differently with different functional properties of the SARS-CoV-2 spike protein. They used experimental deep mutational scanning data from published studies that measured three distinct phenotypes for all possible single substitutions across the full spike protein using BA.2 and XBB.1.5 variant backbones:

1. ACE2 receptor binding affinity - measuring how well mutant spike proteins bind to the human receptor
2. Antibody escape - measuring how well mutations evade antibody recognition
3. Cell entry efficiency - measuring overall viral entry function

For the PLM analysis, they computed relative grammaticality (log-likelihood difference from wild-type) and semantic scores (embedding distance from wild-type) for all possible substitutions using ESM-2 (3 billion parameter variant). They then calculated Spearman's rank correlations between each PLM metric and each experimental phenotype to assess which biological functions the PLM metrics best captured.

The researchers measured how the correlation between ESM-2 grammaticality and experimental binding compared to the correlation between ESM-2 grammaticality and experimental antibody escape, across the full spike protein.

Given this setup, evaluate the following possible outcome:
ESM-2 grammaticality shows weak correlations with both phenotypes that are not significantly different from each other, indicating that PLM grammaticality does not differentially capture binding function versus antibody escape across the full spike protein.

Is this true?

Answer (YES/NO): YES